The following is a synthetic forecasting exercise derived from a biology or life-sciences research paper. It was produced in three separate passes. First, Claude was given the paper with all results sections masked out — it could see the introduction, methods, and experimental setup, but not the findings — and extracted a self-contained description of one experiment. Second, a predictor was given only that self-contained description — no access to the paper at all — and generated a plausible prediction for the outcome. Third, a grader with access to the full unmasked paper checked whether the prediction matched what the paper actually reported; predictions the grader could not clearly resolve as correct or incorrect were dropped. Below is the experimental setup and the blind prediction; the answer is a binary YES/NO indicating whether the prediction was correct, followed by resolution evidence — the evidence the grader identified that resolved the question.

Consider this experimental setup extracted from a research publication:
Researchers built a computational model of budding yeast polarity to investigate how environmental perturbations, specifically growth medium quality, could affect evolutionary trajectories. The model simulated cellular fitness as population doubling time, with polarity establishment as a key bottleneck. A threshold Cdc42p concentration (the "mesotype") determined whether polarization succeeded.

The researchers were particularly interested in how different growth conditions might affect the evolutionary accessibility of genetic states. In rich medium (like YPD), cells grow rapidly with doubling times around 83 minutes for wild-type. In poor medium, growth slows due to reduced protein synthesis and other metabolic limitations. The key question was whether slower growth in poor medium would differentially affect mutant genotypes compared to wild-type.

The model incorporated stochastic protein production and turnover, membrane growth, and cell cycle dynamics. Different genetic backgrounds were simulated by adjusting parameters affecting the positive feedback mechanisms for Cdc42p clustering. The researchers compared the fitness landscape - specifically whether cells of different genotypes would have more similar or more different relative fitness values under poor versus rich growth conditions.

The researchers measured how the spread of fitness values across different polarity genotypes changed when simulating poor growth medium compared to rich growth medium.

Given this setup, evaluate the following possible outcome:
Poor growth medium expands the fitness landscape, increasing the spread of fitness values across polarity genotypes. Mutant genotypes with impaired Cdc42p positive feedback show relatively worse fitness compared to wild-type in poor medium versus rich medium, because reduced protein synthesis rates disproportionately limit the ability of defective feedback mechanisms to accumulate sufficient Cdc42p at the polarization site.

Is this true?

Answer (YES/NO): NO